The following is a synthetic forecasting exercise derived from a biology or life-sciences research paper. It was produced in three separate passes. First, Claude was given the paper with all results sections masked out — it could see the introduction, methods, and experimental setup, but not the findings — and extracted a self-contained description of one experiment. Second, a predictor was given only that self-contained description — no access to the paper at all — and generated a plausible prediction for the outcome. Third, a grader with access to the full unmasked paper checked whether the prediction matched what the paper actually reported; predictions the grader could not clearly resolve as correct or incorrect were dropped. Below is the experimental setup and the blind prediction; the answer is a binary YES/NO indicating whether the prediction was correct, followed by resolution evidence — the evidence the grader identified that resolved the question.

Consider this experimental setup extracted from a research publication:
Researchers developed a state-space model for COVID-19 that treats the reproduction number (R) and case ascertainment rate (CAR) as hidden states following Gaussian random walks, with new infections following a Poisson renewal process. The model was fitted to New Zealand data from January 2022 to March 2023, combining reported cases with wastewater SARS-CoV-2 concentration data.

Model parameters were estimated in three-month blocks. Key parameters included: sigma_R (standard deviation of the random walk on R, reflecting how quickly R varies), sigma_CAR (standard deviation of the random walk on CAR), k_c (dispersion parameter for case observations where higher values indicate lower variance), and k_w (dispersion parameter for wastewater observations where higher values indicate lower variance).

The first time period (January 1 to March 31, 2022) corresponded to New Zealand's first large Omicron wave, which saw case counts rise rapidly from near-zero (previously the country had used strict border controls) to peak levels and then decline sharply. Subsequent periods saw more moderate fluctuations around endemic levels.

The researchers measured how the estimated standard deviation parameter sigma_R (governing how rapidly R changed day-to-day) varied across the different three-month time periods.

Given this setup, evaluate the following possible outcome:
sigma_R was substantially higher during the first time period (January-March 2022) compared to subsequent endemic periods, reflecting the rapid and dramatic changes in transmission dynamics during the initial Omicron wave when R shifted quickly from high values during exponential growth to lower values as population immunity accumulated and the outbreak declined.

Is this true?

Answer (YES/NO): YES